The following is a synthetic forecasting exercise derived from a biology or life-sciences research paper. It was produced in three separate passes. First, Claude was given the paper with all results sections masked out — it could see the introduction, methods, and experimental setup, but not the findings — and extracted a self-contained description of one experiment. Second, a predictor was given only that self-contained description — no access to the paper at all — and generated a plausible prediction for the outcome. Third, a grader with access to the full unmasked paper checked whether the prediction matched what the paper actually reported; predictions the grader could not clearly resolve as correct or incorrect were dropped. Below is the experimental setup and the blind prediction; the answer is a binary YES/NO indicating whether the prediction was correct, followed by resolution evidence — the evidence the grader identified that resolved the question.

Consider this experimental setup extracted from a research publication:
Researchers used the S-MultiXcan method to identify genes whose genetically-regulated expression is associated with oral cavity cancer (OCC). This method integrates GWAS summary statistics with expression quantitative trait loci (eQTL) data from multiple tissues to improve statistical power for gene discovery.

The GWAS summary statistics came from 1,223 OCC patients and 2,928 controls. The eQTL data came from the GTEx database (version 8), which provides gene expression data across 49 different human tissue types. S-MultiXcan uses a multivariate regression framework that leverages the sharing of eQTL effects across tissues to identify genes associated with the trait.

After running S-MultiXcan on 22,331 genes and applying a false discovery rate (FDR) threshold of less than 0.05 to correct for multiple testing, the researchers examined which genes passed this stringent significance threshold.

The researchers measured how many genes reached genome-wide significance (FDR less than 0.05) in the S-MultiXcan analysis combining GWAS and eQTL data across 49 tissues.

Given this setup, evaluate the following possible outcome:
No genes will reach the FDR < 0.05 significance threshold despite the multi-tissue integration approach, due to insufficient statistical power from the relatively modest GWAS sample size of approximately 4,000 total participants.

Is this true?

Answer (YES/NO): NO